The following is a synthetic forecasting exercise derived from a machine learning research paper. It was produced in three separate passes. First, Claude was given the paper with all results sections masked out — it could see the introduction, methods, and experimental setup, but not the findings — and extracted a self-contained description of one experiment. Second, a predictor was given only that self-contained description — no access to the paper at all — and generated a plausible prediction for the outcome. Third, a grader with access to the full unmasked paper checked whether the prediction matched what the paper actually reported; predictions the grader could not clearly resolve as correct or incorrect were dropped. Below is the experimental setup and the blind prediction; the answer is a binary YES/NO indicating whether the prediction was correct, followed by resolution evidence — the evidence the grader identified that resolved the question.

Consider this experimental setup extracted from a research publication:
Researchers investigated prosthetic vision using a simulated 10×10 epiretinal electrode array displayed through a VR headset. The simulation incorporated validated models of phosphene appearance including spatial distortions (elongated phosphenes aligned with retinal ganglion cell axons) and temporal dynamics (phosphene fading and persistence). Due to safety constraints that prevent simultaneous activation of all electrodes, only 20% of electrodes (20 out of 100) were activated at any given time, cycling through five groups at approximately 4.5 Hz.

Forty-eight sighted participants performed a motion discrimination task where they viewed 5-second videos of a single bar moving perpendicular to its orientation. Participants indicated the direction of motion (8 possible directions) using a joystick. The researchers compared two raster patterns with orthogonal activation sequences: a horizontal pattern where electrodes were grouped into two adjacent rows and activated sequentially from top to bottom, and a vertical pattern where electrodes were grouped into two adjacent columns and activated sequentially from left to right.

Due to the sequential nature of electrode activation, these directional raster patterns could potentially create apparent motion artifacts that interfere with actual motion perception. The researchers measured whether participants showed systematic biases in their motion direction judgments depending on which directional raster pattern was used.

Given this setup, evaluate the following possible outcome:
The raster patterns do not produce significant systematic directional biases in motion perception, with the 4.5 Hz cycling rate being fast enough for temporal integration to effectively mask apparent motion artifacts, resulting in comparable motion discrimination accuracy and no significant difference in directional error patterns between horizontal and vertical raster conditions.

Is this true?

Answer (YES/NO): NO